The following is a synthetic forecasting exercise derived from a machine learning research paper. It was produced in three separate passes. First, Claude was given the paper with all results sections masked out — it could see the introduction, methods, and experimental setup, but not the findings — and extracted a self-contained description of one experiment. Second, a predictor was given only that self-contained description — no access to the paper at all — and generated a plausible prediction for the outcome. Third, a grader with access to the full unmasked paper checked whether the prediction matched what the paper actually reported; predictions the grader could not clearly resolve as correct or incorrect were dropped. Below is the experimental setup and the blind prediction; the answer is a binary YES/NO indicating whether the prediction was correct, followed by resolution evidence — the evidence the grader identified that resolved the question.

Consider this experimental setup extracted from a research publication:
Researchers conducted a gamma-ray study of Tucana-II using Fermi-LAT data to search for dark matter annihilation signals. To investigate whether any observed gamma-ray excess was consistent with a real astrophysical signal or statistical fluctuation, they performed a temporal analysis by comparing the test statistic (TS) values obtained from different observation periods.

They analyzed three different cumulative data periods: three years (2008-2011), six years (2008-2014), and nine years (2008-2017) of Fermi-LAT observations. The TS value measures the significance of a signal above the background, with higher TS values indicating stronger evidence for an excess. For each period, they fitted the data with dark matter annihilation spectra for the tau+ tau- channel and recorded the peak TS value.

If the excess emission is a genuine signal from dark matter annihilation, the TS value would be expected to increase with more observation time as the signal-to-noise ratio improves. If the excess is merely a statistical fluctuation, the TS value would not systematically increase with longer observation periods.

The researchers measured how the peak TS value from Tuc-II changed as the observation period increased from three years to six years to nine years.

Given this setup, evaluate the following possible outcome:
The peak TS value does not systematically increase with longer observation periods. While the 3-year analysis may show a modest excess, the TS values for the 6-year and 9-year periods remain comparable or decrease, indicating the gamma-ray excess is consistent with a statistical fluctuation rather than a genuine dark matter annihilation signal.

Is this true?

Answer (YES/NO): NO